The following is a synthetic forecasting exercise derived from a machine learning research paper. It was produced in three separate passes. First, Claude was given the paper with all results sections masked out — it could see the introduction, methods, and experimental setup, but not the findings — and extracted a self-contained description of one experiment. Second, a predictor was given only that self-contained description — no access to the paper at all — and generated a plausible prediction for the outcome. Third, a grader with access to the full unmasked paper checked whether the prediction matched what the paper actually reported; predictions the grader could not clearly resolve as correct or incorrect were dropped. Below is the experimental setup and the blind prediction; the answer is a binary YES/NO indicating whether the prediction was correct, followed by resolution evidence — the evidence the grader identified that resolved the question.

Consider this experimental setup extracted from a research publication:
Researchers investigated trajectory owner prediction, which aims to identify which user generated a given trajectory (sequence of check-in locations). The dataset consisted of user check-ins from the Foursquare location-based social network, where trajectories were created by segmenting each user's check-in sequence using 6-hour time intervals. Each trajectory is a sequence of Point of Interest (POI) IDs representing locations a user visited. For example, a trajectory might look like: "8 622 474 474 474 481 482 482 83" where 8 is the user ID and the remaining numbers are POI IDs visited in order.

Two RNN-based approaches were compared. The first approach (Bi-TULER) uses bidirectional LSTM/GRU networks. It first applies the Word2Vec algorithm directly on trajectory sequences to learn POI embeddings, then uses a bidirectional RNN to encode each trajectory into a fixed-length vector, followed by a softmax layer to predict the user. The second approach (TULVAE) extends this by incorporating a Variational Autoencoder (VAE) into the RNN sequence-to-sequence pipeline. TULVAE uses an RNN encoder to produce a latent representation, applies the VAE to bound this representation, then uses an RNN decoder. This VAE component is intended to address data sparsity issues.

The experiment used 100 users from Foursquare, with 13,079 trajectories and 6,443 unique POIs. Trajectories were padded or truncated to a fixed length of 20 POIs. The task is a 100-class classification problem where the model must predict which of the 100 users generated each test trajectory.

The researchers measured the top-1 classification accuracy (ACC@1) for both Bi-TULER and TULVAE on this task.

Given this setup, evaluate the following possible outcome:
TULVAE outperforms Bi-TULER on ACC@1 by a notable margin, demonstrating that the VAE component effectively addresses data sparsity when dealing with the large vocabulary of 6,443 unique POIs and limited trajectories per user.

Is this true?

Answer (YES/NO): YES